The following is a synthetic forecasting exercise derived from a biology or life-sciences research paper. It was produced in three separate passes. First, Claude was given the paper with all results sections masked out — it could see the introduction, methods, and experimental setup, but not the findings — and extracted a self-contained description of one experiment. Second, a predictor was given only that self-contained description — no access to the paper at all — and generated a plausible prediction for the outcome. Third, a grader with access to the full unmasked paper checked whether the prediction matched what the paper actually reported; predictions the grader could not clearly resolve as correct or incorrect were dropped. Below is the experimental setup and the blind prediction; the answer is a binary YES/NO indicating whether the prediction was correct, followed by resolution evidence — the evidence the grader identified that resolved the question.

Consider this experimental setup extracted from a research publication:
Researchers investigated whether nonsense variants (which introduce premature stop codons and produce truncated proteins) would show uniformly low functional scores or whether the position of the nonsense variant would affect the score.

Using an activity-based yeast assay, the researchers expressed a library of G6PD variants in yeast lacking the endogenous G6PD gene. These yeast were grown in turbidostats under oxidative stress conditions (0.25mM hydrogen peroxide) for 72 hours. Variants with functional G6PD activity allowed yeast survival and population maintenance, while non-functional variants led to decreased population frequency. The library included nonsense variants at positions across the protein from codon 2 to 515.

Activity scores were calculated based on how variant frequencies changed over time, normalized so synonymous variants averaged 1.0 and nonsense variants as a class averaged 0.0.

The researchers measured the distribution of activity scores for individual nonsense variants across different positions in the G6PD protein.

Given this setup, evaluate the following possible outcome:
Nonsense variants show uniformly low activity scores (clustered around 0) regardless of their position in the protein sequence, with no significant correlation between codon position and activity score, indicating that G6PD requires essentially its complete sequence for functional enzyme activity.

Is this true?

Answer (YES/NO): YES